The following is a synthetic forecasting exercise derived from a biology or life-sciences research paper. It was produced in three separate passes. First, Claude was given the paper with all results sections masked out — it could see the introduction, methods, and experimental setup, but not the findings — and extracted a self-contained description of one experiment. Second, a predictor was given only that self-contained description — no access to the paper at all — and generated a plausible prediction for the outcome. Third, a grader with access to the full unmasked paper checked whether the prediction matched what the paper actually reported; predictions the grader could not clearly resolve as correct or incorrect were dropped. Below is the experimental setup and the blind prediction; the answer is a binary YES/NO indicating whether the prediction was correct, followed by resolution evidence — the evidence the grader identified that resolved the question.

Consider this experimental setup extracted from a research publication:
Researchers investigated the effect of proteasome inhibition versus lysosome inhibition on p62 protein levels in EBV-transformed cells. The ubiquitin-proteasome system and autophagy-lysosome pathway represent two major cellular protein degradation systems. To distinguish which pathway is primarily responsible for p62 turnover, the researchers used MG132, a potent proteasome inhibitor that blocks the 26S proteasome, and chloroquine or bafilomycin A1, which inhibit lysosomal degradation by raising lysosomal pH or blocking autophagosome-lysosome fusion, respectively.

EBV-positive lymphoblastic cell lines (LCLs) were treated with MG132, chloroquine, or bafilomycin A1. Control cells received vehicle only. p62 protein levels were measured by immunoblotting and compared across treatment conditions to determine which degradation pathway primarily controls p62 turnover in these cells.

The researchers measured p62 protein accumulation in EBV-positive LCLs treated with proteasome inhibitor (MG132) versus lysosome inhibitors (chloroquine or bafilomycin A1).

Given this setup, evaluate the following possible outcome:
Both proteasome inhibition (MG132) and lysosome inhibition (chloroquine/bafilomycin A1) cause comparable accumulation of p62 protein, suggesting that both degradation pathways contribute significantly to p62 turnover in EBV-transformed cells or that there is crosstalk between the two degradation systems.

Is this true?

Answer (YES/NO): NO